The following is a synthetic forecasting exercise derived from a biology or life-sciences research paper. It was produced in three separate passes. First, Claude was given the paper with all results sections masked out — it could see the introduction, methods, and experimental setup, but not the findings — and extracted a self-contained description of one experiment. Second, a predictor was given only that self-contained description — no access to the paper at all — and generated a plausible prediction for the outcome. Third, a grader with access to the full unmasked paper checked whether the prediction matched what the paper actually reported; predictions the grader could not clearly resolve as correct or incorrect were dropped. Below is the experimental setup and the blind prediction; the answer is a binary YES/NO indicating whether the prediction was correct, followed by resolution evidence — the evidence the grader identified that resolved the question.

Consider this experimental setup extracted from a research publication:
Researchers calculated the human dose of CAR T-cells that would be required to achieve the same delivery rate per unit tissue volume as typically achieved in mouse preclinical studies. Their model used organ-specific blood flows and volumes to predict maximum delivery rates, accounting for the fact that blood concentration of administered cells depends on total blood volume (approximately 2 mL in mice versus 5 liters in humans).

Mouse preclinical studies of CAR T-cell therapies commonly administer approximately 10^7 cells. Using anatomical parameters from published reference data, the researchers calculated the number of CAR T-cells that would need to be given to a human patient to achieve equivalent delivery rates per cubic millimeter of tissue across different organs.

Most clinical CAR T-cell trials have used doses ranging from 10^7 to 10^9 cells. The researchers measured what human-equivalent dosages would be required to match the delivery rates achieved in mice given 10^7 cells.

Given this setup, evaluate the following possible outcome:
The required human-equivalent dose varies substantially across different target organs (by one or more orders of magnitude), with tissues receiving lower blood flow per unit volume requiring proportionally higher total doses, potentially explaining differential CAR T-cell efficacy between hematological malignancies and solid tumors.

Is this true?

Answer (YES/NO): YES